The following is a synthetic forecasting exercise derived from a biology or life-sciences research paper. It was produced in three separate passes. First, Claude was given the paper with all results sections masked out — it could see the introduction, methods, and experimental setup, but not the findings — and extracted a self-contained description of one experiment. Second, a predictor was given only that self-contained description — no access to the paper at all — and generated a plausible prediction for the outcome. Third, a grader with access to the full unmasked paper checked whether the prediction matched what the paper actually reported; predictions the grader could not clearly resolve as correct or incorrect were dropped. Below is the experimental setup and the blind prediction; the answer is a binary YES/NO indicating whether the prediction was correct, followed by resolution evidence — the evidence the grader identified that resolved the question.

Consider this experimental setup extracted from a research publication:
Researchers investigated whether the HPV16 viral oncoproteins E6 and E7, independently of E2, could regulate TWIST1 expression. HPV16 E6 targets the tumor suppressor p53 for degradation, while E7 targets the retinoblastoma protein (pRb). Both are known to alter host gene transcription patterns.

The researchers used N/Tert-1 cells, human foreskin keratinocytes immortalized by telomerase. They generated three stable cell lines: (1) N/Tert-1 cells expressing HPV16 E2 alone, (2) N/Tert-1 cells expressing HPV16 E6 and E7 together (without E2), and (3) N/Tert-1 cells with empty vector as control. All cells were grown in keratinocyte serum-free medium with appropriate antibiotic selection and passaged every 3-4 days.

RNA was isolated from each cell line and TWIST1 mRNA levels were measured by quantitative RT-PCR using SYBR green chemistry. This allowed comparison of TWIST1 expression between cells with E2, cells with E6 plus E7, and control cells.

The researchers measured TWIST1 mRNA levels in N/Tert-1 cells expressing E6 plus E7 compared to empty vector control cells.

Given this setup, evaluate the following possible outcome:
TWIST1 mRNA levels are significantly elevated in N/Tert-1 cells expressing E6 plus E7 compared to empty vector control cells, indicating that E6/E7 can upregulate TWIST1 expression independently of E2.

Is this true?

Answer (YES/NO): NO